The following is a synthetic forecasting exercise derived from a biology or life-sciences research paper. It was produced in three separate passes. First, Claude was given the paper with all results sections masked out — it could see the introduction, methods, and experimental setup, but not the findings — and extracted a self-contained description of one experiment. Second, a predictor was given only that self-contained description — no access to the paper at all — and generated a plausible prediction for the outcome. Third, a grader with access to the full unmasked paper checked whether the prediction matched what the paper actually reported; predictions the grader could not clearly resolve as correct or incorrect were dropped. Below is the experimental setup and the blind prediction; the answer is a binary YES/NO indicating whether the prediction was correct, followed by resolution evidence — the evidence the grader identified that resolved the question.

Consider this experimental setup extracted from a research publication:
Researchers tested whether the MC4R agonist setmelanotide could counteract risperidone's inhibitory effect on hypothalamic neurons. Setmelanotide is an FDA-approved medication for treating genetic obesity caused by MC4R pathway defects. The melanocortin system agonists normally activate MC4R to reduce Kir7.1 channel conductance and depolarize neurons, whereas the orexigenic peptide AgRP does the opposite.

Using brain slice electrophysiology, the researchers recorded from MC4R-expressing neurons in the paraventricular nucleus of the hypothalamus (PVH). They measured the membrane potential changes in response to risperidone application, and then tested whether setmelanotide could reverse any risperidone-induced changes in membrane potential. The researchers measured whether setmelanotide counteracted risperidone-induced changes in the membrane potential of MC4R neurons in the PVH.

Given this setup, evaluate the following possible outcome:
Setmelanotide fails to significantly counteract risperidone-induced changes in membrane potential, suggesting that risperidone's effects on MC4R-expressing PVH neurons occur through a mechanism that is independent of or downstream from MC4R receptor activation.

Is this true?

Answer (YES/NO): NO